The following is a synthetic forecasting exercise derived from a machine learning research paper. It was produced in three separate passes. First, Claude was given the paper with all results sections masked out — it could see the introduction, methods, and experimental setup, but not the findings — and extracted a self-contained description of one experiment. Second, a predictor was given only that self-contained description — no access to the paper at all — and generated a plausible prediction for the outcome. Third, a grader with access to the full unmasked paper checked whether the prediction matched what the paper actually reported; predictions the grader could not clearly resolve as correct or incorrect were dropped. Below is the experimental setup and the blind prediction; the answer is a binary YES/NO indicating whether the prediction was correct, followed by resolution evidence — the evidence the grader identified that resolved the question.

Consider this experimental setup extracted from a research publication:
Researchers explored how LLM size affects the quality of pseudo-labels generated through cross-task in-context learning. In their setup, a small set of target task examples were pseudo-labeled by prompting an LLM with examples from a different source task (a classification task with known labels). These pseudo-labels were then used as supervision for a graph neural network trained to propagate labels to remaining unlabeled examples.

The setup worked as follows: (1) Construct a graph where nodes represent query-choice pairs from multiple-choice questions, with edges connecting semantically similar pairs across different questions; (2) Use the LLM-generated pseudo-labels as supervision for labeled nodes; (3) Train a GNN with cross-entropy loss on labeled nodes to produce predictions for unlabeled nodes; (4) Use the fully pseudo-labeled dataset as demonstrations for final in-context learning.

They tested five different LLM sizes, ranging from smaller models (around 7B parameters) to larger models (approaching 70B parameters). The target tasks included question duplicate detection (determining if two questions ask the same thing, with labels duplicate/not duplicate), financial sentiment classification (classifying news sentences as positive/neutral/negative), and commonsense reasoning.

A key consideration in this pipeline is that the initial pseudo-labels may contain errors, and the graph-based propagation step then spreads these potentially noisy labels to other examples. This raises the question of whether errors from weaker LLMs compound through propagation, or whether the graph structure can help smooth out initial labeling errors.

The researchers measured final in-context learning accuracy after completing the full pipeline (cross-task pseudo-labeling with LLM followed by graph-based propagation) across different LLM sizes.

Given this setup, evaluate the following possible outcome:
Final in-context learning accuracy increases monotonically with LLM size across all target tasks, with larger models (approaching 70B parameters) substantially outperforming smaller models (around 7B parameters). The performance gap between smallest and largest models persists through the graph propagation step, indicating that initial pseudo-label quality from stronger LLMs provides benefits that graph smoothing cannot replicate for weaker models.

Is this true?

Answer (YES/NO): NO